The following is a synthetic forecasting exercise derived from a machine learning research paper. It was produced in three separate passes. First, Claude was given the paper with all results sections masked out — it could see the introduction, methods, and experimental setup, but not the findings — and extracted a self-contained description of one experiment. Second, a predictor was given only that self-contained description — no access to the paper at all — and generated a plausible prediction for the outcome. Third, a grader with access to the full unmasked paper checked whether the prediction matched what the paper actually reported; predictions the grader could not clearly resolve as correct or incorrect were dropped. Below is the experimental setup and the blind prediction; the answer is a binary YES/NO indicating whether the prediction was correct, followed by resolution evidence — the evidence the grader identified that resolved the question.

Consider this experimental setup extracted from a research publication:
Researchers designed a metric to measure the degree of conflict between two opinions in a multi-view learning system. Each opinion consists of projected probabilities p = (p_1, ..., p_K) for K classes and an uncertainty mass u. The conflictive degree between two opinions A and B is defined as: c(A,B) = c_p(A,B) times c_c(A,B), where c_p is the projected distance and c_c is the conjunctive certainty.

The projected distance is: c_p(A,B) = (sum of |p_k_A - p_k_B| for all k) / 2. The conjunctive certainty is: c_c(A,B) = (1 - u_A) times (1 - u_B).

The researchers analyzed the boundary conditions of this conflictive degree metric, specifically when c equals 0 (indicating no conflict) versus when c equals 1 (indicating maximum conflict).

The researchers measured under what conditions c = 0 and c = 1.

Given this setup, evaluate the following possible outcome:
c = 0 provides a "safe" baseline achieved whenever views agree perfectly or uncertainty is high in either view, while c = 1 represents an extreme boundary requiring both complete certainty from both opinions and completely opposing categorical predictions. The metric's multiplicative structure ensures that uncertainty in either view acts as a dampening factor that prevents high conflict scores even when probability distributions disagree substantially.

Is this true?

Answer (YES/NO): NO